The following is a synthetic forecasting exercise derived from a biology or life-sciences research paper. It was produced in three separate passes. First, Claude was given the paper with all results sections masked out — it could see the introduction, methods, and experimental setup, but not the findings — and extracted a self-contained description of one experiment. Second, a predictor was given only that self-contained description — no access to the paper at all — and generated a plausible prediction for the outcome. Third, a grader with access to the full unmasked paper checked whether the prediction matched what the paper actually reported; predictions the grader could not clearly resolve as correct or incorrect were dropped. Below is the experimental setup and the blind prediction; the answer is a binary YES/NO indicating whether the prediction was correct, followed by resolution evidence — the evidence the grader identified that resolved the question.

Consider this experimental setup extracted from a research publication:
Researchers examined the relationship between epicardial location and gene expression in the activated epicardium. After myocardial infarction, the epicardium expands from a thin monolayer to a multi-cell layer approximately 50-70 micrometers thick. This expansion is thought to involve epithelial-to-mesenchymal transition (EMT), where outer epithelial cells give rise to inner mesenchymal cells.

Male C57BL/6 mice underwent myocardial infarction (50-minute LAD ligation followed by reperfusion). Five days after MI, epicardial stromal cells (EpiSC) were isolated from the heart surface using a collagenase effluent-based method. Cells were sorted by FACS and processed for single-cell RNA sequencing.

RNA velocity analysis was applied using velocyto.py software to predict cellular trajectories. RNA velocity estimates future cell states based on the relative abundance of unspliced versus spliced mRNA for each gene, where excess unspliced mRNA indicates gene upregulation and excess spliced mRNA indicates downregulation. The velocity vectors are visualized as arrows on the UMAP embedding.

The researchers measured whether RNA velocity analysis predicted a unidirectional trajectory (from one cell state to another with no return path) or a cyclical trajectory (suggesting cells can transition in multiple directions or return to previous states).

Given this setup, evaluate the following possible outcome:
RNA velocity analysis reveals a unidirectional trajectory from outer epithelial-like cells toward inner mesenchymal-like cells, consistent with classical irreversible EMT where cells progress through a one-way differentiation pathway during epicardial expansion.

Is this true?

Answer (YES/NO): NO